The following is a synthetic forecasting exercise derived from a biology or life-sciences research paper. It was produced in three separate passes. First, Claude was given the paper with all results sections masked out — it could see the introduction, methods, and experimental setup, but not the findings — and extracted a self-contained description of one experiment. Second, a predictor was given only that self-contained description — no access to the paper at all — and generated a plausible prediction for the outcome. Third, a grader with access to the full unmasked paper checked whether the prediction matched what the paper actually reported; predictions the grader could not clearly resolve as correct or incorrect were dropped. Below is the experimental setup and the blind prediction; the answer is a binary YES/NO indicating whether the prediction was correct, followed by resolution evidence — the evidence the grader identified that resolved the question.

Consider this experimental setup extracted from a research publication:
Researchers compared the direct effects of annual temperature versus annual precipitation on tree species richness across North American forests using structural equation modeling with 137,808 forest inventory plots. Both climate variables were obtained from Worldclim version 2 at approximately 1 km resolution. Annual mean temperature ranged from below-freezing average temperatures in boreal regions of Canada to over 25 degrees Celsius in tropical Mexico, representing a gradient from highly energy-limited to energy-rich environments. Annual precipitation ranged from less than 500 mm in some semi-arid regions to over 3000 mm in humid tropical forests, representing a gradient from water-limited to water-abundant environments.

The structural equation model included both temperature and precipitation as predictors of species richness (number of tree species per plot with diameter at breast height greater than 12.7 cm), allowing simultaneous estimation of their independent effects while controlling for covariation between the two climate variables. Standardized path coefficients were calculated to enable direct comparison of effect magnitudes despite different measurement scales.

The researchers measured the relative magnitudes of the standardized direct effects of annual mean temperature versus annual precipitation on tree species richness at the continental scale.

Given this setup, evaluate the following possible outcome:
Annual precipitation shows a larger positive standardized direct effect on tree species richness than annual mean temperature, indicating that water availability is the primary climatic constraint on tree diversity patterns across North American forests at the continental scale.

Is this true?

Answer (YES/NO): NO